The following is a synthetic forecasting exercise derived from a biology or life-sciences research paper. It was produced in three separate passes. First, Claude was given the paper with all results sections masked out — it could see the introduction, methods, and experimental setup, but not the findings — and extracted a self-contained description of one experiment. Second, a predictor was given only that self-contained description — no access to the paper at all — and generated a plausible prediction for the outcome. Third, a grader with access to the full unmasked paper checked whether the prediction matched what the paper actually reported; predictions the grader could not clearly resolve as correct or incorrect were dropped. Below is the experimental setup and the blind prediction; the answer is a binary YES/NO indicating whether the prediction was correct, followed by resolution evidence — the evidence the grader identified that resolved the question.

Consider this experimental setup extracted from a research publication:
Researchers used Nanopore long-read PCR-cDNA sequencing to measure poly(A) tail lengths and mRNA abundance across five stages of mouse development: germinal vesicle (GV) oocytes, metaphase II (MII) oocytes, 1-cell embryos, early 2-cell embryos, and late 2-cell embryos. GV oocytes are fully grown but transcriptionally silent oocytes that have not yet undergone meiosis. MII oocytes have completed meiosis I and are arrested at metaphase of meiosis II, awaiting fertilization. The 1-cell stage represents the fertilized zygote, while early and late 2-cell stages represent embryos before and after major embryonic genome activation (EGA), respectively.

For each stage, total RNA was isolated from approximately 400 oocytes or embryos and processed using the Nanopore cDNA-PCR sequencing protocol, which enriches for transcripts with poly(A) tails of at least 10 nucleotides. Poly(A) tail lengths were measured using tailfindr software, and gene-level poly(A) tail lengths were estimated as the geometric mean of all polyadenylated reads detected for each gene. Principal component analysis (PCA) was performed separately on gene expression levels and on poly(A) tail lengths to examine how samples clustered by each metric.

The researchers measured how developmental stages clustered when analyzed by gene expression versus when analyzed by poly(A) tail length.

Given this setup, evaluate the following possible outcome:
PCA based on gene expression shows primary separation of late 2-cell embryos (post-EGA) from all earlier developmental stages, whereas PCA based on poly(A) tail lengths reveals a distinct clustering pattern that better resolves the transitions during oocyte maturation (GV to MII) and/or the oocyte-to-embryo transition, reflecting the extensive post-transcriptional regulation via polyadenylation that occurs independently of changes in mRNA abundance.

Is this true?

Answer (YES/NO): NO